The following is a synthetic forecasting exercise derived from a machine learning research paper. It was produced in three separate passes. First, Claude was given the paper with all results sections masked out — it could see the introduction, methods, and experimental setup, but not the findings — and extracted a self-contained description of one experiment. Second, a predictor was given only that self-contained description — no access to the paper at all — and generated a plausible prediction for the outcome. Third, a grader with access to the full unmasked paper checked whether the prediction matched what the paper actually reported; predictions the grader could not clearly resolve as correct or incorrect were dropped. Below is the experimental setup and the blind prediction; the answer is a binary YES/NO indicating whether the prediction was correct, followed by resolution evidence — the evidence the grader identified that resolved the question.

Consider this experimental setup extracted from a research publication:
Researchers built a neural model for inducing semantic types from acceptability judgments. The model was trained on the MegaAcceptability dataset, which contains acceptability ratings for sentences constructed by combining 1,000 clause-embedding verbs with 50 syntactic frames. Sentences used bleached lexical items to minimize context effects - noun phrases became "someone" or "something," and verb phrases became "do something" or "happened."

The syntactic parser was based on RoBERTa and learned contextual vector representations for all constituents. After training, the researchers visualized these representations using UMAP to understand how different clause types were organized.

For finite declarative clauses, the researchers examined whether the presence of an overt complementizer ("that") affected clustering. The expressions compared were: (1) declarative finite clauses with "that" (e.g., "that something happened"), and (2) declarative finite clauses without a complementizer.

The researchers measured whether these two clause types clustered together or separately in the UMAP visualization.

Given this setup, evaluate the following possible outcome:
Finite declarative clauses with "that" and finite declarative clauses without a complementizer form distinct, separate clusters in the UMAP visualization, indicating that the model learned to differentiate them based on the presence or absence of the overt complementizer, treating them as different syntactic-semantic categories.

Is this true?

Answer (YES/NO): YES